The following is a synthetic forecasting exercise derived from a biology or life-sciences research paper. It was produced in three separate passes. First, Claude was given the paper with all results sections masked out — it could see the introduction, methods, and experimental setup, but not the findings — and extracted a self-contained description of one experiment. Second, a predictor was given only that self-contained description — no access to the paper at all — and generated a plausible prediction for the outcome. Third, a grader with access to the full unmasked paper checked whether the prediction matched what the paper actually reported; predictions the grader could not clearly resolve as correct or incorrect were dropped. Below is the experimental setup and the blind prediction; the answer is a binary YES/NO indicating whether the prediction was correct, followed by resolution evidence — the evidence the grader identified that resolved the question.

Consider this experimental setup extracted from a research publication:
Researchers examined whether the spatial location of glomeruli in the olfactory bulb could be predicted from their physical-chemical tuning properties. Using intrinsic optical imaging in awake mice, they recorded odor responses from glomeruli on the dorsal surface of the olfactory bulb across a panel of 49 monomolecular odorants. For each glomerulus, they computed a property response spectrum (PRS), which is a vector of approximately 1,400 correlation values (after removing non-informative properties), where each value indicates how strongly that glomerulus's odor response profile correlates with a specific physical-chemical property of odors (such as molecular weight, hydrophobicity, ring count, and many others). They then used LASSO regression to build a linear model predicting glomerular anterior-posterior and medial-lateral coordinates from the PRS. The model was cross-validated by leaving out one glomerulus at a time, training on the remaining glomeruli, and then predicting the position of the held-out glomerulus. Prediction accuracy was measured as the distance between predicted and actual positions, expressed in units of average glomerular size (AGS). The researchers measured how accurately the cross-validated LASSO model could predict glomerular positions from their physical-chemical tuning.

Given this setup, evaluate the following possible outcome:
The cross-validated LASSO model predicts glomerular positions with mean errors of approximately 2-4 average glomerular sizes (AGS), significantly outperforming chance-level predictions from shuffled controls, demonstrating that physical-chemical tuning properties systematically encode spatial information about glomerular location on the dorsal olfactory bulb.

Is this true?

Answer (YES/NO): NO